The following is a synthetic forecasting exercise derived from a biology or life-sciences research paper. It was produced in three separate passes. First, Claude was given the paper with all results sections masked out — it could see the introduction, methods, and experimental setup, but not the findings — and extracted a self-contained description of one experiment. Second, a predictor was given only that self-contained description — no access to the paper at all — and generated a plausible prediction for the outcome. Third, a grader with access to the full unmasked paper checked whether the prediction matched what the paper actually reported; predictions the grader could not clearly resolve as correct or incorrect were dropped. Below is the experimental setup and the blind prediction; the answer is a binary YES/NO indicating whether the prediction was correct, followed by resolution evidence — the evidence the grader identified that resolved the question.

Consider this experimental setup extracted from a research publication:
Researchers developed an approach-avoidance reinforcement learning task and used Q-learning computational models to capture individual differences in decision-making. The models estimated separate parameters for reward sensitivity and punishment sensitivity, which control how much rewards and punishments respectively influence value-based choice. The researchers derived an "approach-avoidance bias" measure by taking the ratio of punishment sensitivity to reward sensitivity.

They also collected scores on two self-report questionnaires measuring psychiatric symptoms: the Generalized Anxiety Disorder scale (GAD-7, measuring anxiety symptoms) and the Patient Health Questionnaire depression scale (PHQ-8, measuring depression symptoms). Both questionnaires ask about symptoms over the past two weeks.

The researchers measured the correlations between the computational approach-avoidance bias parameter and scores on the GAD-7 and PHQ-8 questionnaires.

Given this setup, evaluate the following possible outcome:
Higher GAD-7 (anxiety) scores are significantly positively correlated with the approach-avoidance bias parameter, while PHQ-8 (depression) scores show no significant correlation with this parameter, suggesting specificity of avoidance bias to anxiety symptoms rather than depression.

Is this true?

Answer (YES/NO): NO